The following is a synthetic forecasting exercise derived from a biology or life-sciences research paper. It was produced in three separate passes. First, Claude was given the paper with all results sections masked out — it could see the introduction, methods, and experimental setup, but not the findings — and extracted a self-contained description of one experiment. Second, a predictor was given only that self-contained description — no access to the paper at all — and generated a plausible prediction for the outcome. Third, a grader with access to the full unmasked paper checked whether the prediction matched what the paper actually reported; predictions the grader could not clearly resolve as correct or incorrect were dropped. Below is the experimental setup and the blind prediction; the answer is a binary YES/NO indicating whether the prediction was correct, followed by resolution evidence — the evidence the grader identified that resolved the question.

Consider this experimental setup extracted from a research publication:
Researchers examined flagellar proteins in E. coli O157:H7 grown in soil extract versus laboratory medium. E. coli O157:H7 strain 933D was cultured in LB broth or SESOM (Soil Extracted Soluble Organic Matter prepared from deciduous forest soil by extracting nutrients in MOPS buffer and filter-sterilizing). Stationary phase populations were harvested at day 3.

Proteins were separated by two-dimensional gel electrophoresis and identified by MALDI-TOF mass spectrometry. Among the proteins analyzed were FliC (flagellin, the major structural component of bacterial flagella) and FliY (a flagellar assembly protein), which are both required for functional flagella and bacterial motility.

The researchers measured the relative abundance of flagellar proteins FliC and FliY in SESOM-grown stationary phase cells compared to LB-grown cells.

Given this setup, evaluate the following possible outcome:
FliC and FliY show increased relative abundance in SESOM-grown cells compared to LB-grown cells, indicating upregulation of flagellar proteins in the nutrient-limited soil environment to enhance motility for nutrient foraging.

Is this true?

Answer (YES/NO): YES